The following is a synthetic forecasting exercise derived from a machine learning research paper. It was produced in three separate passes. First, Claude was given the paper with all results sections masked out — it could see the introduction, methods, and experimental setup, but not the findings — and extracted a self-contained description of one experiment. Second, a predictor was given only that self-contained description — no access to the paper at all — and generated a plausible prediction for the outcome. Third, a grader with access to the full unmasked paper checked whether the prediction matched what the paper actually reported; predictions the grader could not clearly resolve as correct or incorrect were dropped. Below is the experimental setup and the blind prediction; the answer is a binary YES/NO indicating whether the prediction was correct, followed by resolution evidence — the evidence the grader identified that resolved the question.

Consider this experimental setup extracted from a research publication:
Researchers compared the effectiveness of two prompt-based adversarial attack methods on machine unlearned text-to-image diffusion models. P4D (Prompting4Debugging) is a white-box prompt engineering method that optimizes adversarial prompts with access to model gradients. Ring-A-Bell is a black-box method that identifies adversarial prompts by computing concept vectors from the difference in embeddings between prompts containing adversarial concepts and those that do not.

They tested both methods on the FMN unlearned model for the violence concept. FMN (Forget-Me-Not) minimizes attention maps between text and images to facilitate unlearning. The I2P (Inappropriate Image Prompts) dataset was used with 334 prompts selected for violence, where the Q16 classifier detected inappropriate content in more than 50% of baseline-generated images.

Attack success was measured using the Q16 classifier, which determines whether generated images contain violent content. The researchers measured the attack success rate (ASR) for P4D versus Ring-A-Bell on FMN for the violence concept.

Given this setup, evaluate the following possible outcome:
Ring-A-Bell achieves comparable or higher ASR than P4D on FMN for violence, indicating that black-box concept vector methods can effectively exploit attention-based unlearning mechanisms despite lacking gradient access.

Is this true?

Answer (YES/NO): YES